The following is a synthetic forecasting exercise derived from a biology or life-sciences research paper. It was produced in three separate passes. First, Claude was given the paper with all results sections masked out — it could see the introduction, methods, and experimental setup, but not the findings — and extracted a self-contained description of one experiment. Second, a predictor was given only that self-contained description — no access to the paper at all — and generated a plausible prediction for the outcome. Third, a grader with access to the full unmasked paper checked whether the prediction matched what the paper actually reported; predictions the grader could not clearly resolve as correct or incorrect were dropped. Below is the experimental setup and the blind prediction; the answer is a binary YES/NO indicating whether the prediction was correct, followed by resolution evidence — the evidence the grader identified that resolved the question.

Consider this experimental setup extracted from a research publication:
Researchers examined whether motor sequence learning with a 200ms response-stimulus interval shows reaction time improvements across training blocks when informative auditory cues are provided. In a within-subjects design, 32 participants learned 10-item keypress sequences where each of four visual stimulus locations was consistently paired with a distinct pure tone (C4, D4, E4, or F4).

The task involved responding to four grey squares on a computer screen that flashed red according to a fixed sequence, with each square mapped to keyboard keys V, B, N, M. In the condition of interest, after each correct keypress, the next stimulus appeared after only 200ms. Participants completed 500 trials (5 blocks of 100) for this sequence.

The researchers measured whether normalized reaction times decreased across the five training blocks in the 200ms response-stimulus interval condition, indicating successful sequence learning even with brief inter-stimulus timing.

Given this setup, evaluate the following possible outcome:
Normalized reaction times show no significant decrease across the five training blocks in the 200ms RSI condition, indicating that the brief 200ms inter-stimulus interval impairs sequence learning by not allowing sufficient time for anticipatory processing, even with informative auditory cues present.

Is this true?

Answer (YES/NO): NO